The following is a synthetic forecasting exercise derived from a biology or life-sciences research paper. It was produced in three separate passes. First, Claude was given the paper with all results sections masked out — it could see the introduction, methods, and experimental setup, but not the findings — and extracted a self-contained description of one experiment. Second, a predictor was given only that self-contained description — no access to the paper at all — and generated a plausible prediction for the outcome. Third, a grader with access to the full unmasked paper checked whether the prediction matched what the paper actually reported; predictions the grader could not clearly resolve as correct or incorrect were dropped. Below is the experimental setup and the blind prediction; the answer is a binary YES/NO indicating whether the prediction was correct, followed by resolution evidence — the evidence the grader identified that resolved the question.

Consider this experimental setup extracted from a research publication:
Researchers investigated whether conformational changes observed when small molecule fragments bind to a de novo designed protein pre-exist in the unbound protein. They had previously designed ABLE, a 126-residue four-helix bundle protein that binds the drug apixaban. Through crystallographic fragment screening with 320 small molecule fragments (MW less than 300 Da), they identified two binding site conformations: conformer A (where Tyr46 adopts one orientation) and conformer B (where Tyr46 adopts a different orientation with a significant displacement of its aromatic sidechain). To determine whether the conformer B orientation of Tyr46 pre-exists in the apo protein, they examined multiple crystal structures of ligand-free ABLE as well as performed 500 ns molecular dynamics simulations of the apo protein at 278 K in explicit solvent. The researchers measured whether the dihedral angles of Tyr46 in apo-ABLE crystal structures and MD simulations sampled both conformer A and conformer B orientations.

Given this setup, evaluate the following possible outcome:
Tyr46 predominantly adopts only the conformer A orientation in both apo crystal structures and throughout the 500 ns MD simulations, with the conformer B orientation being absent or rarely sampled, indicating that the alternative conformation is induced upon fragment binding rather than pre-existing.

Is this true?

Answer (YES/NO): NO